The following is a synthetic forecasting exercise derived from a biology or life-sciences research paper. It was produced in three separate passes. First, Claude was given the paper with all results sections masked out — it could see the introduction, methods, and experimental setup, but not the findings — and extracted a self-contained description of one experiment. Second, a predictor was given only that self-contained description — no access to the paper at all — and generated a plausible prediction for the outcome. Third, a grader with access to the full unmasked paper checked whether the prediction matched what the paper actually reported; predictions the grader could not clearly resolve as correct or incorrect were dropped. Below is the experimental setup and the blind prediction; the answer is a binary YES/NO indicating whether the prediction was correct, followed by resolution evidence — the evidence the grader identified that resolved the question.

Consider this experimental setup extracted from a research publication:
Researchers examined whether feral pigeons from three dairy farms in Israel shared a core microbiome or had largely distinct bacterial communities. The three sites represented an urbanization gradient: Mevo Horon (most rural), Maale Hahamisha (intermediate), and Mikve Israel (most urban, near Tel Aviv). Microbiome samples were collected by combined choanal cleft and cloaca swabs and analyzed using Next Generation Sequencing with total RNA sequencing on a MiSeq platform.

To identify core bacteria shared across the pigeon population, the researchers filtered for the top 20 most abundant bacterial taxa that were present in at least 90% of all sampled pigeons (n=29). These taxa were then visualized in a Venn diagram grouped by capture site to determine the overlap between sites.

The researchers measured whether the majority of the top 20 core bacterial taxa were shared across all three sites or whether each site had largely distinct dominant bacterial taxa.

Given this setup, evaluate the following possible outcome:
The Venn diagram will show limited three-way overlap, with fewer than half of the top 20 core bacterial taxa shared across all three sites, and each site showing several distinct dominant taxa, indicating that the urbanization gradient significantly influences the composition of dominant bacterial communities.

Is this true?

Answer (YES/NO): NO